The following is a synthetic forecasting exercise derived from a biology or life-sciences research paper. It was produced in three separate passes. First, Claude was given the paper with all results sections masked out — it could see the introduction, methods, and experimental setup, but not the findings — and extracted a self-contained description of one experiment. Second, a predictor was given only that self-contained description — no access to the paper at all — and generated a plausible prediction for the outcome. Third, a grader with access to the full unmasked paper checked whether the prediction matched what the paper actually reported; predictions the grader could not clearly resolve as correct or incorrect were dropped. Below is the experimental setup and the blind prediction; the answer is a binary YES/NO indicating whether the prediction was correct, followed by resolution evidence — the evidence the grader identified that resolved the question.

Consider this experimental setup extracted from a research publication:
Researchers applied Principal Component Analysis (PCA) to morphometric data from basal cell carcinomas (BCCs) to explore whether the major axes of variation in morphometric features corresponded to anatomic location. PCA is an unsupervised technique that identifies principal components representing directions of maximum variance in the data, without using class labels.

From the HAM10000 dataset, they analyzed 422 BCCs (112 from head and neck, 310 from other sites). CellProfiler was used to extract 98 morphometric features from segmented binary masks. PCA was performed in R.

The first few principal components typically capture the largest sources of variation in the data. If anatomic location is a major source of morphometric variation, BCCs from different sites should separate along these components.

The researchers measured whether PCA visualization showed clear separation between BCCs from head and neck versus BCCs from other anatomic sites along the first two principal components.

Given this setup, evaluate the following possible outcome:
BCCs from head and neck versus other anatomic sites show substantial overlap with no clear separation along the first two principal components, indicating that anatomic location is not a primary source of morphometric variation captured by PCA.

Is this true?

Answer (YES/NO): YES